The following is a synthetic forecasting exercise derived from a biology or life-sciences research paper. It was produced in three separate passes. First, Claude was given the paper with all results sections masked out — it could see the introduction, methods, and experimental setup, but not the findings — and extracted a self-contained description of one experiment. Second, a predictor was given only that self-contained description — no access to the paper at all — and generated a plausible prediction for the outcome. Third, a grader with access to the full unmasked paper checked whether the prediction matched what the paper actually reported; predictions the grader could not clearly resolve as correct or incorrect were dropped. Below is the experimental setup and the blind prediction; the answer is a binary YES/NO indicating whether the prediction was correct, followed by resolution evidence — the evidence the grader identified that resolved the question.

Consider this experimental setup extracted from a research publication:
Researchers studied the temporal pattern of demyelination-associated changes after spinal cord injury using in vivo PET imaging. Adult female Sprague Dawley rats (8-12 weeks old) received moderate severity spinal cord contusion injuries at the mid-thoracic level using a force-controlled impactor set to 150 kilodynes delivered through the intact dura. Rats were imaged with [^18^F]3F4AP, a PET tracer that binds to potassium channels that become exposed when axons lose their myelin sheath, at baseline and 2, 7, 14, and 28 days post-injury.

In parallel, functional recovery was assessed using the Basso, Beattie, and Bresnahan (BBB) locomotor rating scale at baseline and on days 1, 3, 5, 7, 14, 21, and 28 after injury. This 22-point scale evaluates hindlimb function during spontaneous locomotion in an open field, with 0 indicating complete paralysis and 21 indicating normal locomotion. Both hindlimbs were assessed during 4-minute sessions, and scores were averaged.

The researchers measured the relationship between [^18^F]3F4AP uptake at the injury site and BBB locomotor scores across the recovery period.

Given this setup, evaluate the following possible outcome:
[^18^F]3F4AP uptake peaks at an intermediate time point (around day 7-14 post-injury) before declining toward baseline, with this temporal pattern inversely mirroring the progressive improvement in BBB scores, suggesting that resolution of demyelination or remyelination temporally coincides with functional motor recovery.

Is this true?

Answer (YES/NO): NO